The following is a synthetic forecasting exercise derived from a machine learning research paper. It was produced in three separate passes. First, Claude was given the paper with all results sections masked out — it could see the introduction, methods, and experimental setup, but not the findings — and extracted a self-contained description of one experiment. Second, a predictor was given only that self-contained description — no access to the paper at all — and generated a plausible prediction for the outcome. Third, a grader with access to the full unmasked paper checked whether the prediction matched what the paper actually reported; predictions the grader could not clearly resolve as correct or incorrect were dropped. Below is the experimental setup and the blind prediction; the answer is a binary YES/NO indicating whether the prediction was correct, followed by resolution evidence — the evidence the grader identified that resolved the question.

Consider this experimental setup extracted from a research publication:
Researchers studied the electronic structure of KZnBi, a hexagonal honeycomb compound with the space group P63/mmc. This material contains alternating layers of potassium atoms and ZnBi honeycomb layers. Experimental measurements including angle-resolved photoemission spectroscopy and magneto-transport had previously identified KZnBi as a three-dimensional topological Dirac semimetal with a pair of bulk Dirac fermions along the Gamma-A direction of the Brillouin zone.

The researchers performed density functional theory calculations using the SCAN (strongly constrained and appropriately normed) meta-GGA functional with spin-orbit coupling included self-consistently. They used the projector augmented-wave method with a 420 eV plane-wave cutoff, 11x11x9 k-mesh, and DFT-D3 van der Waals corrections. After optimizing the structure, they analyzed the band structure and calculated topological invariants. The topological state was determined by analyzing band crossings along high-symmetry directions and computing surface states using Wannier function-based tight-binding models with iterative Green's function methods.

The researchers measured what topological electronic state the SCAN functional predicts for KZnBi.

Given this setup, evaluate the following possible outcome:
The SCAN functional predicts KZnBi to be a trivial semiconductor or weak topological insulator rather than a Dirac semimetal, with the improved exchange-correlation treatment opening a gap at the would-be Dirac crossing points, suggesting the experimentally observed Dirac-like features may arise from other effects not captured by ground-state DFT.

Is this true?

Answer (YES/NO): NO